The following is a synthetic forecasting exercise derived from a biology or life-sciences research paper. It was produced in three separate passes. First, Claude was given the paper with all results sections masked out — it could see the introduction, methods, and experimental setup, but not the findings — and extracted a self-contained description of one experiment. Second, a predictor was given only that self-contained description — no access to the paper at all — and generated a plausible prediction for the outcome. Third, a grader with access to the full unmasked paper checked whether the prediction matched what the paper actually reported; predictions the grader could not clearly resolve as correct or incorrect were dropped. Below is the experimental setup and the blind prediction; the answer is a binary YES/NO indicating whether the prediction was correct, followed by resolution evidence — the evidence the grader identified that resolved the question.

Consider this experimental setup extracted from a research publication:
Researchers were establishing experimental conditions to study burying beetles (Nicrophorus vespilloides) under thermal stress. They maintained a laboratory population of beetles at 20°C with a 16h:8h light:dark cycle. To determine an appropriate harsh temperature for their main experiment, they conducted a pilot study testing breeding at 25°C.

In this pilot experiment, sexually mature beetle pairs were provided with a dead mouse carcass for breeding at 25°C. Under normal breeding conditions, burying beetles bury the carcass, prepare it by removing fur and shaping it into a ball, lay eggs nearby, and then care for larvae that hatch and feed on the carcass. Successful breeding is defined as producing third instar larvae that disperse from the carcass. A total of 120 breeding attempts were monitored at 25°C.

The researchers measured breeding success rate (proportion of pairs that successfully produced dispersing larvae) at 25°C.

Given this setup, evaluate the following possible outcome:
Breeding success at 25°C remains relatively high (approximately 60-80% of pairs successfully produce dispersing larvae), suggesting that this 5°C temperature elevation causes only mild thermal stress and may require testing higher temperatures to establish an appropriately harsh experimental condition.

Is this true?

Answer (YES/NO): NO